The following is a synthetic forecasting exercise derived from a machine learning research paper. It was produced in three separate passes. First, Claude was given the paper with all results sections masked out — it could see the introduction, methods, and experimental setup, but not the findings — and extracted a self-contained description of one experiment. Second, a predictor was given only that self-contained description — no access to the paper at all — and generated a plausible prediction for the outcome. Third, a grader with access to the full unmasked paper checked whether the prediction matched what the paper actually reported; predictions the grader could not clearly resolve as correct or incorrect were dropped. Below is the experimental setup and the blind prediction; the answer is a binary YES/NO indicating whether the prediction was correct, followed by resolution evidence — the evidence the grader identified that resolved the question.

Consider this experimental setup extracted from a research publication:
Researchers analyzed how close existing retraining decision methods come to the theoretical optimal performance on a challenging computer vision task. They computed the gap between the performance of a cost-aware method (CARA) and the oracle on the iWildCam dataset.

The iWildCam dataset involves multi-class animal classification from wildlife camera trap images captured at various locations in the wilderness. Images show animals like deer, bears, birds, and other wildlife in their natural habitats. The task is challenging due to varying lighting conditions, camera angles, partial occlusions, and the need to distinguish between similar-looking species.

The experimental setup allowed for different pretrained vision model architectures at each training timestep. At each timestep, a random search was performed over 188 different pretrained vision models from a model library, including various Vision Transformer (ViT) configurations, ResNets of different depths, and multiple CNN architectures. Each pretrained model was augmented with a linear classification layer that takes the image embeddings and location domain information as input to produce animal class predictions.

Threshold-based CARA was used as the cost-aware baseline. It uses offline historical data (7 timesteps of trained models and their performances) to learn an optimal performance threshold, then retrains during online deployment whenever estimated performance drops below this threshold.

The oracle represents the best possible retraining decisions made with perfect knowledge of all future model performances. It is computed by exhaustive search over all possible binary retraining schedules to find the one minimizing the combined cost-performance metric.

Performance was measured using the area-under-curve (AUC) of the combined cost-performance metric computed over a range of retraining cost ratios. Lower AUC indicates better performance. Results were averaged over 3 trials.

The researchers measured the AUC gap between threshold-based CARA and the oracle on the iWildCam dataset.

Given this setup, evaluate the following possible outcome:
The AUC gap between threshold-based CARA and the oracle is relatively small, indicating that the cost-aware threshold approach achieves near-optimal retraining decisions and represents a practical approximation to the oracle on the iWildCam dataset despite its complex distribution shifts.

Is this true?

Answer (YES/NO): NO